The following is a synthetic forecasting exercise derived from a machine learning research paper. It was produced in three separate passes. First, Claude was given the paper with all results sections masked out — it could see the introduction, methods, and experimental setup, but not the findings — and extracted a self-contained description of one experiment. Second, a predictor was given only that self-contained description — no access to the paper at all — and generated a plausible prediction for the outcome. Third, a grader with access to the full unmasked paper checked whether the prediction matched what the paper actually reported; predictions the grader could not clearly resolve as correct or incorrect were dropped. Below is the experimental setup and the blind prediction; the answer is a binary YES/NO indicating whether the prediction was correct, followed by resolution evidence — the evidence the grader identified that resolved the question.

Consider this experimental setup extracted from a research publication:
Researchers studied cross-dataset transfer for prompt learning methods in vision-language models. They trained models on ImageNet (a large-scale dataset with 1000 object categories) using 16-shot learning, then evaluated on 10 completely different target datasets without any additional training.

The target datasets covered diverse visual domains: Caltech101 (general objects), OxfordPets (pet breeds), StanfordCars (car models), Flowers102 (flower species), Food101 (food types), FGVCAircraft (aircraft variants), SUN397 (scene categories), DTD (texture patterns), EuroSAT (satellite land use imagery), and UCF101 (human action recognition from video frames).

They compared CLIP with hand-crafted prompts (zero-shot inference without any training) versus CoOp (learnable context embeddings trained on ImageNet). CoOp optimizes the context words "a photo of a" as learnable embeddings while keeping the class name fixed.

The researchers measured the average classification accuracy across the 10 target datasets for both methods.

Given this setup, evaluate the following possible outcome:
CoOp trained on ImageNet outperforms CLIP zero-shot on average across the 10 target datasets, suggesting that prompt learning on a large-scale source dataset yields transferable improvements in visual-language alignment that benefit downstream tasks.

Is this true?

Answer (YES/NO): NO